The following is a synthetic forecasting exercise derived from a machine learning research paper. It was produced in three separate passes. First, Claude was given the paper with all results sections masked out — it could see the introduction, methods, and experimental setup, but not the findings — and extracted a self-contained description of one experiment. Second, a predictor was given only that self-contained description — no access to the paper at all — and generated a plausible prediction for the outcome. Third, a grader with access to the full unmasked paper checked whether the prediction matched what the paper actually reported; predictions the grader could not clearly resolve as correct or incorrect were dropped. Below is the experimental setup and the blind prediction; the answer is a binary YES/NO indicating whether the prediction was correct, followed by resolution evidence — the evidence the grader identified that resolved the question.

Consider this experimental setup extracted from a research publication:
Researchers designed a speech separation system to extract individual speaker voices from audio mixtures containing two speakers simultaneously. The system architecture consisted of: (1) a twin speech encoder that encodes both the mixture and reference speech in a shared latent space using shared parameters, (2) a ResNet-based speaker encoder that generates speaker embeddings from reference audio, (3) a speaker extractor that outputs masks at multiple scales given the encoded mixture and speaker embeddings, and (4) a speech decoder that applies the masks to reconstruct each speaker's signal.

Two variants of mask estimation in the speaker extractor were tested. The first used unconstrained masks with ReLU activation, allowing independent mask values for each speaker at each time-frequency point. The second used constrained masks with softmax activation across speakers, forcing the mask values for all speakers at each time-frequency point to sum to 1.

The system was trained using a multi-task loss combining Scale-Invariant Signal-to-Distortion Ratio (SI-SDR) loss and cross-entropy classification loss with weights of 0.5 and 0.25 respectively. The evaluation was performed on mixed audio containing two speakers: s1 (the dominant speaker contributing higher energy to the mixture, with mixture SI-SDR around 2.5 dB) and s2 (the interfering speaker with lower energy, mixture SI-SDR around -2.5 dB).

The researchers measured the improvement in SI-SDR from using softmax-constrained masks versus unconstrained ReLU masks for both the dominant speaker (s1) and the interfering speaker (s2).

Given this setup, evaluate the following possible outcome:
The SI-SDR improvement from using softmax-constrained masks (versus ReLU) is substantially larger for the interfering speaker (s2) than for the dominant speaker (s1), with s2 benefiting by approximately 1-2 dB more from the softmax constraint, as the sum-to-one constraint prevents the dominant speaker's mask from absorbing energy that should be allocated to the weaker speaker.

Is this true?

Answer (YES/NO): NO